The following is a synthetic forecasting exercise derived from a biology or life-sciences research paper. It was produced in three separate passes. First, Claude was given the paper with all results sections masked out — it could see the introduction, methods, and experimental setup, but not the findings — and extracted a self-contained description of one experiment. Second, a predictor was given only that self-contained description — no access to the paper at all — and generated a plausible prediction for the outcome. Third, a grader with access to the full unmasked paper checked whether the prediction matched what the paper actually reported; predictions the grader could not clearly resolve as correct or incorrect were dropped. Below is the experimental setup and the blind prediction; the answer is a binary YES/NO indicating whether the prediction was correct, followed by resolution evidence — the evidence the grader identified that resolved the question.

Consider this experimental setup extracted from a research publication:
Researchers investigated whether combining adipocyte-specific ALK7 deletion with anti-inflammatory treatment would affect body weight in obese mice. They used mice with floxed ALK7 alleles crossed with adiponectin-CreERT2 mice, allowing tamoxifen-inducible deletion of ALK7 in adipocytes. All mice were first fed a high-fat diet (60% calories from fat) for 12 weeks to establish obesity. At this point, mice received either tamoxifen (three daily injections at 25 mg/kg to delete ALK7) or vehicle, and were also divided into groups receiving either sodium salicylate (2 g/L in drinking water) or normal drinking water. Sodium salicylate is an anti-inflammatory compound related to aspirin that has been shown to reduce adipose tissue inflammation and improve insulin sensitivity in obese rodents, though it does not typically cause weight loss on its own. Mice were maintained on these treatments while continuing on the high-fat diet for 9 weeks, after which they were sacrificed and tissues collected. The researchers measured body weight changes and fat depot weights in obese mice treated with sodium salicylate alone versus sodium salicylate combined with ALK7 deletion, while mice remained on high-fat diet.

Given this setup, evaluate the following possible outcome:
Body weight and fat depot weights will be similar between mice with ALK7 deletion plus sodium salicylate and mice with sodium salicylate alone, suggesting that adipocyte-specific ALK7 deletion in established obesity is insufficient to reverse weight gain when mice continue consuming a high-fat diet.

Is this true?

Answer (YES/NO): NO